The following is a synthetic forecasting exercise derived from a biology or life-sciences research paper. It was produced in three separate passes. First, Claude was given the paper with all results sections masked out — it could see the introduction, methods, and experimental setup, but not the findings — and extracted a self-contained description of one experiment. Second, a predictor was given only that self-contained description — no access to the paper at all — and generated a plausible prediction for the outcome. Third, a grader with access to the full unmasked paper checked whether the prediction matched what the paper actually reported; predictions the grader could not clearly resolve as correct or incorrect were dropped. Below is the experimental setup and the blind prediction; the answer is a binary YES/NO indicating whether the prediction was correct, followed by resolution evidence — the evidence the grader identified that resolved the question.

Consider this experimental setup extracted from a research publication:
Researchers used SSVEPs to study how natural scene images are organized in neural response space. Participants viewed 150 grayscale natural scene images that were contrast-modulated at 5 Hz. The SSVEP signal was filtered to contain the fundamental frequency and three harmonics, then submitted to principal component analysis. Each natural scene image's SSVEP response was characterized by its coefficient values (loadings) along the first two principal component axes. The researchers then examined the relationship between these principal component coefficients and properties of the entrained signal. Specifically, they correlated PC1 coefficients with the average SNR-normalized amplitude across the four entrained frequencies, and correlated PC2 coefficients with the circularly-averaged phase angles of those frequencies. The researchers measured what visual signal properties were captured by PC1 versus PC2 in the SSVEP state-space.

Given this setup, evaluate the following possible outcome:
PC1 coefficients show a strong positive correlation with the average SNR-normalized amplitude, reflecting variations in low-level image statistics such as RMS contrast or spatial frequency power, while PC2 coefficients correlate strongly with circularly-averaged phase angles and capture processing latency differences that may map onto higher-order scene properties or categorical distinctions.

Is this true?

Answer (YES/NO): NO